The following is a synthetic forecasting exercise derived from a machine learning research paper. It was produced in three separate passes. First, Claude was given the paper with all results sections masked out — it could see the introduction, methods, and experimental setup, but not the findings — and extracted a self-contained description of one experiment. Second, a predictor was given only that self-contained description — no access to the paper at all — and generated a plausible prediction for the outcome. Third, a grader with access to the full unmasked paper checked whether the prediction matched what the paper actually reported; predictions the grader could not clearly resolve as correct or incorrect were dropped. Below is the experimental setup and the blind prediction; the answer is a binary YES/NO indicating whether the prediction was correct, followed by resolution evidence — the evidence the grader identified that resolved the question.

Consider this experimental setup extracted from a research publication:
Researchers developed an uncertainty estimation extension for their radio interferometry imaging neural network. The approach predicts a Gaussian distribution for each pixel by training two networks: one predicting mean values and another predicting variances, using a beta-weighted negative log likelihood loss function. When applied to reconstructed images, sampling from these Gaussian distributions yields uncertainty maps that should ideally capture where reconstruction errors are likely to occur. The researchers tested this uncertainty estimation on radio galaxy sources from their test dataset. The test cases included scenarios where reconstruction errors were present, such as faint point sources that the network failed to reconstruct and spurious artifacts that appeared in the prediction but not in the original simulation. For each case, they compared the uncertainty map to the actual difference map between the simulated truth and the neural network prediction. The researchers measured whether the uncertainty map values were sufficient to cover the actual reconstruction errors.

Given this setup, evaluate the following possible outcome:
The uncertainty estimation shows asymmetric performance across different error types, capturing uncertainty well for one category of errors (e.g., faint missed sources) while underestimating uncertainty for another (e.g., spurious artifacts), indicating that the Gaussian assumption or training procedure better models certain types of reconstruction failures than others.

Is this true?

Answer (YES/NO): NO